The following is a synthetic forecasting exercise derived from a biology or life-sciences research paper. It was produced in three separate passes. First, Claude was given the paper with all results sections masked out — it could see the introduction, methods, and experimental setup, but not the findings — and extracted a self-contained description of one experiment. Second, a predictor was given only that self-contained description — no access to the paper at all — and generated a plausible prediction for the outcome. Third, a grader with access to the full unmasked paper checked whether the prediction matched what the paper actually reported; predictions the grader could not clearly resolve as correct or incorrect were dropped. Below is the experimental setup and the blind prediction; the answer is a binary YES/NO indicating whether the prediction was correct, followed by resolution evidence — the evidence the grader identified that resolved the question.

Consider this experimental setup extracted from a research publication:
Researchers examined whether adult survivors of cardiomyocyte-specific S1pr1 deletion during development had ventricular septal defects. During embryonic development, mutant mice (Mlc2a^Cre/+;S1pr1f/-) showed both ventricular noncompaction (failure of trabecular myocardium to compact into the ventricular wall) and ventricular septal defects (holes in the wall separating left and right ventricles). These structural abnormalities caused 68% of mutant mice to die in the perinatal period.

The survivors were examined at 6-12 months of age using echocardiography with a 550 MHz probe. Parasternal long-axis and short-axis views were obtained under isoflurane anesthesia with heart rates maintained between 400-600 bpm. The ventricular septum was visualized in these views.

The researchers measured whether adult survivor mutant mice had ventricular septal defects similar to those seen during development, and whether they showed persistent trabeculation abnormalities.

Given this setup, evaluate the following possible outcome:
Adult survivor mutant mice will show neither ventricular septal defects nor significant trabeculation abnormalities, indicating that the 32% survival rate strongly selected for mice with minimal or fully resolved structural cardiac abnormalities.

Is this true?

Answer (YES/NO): NO